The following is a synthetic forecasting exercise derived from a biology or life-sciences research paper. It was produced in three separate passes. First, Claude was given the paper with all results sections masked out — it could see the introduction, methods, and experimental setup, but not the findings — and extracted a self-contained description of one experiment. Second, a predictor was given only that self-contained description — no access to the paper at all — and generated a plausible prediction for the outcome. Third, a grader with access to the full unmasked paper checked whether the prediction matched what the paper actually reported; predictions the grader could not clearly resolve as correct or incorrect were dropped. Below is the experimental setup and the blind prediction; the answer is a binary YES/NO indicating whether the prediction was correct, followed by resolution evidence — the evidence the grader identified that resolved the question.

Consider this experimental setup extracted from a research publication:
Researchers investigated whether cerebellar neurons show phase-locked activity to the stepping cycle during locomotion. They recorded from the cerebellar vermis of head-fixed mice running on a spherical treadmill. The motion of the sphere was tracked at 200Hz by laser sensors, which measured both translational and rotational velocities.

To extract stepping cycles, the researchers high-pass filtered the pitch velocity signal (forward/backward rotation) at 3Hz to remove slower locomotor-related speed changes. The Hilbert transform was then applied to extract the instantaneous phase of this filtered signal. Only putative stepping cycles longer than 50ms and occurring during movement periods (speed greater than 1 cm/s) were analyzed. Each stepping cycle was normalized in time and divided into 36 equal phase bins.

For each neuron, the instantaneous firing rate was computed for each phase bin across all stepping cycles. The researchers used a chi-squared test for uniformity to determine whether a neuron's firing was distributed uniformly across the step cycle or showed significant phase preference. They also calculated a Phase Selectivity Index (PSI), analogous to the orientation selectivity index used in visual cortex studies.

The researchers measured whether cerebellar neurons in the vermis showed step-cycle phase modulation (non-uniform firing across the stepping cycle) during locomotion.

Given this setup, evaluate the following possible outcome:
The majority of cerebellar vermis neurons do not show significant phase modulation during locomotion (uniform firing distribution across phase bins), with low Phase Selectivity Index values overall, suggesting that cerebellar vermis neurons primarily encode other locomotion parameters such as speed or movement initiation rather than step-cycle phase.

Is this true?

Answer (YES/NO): YES